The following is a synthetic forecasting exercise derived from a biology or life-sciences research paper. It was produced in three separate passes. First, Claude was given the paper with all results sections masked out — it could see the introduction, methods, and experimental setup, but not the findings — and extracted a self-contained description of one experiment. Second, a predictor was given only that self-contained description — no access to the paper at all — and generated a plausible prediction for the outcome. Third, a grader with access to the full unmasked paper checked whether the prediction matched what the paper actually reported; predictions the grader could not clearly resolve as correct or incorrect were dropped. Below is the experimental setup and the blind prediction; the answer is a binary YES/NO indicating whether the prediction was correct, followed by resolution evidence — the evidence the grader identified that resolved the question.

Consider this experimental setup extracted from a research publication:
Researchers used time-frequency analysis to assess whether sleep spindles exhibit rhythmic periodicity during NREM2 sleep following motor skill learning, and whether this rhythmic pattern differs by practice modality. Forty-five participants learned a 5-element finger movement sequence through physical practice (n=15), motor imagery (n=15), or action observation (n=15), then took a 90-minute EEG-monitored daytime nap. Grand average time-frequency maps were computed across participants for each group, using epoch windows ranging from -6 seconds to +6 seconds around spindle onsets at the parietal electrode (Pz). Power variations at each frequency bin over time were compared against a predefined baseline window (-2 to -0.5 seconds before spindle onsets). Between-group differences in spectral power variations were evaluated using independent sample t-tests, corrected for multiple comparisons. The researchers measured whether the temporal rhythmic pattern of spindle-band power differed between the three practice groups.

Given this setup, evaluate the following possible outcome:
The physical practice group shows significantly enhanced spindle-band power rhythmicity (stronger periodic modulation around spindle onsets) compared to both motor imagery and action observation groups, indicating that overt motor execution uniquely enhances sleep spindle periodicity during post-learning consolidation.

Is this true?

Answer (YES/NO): NO